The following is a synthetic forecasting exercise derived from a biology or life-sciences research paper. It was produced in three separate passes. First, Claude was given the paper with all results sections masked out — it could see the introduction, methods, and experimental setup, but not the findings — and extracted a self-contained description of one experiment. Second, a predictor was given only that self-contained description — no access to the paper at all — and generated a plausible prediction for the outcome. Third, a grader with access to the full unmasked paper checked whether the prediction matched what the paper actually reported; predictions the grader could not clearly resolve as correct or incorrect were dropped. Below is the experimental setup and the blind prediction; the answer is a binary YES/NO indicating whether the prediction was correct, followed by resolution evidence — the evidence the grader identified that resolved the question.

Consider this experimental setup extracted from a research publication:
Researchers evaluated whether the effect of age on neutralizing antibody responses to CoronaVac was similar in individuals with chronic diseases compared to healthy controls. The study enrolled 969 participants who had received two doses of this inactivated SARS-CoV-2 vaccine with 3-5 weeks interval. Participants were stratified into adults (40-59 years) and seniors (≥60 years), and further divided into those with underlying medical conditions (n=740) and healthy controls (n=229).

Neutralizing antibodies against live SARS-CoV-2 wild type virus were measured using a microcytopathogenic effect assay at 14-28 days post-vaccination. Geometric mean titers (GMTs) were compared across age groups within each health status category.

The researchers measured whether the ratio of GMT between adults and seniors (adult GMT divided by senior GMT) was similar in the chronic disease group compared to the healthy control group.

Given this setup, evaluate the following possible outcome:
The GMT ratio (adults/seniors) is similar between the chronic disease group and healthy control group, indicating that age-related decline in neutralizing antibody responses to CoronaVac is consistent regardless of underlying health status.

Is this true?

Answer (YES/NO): NO